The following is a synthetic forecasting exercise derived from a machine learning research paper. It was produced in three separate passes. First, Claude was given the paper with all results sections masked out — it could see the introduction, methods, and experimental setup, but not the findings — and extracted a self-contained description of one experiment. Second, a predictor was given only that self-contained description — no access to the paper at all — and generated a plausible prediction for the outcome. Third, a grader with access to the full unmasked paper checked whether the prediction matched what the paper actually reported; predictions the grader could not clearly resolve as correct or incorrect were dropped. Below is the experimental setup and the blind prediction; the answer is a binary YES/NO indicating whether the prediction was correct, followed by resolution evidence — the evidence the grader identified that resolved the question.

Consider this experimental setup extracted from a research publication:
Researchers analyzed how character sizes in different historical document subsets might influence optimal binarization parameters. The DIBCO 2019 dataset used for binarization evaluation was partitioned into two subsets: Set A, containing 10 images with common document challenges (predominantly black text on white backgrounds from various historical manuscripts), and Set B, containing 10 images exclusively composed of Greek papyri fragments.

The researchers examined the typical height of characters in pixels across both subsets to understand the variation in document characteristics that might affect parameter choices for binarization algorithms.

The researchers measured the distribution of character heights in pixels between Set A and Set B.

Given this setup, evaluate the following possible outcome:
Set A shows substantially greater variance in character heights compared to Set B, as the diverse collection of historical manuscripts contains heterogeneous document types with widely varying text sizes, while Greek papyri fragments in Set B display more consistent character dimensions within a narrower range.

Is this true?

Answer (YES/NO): NO